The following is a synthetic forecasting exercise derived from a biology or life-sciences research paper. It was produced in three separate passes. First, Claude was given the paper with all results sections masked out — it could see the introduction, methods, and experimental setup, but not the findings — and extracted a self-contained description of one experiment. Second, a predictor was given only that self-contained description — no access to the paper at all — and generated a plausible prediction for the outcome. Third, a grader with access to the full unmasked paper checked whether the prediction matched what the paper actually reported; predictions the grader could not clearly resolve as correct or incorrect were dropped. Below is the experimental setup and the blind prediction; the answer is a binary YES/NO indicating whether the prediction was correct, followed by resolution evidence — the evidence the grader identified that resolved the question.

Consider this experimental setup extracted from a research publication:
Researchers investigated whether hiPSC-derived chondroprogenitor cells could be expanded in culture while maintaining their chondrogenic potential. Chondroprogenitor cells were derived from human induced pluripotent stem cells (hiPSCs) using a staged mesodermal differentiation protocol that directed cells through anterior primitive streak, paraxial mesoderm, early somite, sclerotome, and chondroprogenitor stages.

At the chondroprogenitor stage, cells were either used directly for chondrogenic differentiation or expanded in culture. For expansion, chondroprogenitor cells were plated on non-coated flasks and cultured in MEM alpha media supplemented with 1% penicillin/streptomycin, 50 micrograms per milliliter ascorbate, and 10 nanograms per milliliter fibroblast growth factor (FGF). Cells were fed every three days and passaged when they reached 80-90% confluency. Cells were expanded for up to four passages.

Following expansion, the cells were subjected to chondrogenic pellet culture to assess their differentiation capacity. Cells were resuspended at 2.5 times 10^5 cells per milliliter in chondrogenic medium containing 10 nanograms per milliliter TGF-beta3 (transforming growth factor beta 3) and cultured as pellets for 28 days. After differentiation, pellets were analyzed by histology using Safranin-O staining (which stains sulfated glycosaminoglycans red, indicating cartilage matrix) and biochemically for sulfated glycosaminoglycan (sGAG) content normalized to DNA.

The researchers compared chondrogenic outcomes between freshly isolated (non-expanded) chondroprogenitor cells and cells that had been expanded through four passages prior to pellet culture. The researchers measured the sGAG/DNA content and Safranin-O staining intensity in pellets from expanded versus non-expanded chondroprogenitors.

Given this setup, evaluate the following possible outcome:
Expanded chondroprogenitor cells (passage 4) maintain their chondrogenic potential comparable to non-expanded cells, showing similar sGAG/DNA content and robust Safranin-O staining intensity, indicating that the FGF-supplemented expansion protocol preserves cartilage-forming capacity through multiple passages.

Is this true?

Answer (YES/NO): NO